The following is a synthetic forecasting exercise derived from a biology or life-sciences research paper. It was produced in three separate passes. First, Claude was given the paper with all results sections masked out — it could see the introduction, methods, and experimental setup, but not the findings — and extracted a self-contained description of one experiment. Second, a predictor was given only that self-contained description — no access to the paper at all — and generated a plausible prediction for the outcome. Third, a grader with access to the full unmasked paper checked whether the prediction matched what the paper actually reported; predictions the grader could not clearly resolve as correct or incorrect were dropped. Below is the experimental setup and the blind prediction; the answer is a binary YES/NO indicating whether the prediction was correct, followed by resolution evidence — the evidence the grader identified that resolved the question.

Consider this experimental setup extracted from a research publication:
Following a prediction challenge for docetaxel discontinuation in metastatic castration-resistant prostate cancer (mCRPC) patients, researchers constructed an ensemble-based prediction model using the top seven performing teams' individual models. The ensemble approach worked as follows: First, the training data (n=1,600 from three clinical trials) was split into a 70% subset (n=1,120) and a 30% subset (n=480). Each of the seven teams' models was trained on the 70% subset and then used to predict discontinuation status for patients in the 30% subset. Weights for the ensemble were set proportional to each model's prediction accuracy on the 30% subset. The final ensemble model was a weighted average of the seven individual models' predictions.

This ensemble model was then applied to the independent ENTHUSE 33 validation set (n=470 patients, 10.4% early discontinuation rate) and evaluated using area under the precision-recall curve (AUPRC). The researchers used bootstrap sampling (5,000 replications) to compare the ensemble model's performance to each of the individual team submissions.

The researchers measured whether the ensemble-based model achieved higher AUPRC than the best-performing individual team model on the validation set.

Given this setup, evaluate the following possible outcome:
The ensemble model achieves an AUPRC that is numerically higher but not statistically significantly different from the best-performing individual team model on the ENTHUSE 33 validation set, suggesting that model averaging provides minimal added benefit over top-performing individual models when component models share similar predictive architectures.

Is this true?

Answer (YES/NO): NO